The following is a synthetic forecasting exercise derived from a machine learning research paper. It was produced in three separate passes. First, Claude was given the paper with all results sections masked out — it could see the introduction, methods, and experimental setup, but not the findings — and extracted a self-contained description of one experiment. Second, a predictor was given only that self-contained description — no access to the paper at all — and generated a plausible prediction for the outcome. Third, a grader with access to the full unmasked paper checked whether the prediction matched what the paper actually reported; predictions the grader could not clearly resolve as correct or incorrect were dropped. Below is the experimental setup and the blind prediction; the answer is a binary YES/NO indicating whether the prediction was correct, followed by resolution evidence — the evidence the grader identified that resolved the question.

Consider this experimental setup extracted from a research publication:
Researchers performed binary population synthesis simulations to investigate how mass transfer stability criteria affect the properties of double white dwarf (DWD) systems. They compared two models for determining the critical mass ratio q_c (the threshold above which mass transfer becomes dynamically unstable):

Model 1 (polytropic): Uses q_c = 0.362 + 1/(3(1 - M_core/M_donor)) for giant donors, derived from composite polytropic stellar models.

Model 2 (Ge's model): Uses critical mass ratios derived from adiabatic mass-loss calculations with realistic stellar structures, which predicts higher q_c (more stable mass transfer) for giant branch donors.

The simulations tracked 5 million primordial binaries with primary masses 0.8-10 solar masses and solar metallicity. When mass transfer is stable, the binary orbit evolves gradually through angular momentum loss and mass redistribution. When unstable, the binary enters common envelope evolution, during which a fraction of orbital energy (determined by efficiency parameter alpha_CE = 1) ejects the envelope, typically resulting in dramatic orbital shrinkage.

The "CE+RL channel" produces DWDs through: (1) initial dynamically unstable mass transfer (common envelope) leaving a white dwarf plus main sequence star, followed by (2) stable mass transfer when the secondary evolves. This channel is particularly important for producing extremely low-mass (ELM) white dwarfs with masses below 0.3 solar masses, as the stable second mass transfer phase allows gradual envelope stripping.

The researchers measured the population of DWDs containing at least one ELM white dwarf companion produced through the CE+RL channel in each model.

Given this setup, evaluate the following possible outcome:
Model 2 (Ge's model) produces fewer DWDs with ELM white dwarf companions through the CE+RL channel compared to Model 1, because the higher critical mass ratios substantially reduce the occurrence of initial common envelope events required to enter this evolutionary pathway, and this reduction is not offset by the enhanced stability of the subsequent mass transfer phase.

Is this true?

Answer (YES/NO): NO